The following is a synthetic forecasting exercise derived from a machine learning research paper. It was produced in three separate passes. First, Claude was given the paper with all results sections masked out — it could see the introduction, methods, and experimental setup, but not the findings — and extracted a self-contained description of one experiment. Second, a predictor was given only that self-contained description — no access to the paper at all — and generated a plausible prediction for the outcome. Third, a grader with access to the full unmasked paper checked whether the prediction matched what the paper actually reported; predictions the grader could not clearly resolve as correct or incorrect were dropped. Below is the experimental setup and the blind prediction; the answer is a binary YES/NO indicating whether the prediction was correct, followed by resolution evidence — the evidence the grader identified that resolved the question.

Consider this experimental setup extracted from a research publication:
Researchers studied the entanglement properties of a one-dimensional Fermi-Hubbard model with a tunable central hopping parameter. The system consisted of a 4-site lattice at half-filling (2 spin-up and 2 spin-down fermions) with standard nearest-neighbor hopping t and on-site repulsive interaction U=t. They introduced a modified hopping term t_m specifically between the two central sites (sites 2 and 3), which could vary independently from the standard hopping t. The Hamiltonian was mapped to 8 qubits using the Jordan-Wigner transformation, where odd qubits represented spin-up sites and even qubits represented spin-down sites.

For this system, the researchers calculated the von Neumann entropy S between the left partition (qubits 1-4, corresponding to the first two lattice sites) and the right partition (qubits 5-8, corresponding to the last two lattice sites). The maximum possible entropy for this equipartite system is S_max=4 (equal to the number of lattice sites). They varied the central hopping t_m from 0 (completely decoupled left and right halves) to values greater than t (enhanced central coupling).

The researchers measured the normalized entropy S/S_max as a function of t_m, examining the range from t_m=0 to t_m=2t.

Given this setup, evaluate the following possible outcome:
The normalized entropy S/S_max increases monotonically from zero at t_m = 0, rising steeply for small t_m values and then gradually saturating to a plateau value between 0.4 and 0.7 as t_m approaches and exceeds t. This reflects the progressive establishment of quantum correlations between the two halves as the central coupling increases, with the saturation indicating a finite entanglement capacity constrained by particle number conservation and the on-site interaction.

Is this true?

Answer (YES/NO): NO